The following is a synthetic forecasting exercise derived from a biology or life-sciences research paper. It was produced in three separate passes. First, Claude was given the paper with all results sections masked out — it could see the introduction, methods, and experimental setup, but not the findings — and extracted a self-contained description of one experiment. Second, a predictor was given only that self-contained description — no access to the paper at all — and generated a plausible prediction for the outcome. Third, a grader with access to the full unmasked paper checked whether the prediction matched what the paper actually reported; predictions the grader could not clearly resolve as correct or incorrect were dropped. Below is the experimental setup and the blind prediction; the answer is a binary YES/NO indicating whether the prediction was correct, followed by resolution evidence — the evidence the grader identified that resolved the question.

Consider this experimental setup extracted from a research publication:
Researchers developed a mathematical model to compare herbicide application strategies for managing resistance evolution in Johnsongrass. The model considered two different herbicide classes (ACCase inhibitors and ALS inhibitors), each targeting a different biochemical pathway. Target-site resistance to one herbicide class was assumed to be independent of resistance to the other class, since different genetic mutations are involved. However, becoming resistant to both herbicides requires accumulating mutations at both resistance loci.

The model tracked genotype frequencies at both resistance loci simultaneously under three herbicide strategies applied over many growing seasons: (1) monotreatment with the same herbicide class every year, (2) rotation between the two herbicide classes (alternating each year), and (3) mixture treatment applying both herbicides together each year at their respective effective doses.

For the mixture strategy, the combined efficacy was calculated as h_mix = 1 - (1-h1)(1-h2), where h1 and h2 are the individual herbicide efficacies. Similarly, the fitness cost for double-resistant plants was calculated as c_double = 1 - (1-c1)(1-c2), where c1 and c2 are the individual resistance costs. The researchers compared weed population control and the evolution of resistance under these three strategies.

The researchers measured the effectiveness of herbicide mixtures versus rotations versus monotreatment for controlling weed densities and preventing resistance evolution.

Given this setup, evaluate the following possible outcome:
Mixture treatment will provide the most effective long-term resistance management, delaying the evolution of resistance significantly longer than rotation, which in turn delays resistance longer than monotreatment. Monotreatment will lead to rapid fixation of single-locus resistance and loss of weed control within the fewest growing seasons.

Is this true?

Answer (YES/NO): NO